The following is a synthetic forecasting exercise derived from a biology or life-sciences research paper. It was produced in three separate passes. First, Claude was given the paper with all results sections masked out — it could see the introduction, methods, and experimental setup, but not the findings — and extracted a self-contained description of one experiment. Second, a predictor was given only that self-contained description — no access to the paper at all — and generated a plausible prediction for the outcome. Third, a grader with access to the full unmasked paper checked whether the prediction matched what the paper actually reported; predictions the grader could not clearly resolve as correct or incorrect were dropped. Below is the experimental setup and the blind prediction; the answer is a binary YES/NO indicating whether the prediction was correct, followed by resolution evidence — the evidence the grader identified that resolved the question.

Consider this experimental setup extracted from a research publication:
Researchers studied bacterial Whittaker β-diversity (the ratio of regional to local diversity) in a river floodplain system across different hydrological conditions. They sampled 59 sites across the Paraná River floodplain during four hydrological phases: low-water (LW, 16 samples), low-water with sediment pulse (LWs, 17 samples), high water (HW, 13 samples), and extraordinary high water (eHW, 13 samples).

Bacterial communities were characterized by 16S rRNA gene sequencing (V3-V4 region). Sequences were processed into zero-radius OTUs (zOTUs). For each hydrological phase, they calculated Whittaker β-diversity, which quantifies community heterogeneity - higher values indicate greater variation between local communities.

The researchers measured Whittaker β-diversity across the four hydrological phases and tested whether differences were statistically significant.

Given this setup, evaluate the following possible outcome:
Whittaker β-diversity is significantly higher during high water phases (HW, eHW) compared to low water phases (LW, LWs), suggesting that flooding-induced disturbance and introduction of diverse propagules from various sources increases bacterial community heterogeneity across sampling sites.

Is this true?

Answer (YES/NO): NO